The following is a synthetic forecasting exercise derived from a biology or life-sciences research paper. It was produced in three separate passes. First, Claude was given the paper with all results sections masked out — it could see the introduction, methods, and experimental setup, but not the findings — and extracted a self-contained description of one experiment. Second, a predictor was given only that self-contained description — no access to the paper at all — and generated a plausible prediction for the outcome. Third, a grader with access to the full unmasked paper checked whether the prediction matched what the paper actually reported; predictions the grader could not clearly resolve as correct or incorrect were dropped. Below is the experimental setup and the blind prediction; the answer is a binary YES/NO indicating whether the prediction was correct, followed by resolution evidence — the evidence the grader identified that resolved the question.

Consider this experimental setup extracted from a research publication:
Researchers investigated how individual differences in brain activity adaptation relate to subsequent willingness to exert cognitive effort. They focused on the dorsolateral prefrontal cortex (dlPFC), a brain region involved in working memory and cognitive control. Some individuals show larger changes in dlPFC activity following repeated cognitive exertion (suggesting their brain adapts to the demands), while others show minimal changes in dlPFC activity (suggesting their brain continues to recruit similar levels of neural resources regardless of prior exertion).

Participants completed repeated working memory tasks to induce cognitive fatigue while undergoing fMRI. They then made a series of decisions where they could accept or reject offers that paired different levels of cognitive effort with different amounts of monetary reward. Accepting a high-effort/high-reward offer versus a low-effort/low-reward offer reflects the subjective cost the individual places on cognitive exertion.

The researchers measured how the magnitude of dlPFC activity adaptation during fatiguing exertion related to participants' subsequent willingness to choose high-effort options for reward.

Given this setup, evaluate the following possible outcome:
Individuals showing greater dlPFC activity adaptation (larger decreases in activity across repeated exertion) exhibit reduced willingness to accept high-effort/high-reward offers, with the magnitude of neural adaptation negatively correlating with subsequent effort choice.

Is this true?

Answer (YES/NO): NO